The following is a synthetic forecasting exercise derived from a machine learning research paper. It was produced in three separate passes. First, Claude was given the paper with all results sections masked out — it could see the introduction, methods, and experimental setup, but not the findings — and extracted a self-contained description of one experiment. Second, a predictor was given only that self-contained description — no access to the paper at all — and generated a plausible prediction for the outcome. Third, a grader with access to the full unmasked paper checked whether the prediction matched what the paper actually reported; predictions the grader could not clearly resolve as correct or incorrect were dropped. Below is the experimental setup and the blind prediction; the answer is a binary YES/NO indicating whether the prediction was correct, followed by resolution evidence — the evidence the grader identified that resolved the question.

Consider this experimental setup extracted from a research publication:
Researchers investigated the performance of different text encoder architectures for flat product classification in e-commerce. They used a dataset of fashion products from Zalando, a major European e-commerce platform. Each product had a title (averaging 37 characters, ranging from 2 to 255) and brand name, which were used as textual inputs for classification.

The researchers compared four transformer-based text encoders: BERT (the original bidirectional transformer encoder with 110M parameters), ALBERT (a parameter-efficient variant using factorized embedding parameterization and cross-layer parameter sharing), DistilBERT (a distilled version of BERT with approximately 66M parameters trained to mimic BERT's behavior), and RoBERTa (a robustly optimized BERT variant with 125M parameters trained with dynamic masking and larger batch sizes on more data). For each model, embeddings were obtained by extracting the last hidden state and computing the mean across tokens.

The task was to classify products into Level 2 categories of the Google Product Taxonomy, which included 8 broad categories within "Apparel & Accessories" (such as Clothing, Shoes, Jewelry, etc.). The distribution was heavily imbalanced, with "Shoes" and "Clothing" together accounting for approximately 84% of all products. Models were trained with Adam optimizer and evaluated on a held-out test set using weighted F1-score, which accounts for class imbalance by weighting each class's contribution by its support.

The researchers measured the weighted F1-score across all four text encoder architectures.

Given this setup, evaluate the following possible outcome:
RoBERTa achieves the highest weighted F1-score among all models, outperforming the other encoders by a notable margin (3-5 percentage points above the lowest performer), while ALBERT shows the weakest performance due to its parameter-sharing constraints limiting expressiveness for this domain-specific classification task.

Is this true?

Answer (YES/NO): NO